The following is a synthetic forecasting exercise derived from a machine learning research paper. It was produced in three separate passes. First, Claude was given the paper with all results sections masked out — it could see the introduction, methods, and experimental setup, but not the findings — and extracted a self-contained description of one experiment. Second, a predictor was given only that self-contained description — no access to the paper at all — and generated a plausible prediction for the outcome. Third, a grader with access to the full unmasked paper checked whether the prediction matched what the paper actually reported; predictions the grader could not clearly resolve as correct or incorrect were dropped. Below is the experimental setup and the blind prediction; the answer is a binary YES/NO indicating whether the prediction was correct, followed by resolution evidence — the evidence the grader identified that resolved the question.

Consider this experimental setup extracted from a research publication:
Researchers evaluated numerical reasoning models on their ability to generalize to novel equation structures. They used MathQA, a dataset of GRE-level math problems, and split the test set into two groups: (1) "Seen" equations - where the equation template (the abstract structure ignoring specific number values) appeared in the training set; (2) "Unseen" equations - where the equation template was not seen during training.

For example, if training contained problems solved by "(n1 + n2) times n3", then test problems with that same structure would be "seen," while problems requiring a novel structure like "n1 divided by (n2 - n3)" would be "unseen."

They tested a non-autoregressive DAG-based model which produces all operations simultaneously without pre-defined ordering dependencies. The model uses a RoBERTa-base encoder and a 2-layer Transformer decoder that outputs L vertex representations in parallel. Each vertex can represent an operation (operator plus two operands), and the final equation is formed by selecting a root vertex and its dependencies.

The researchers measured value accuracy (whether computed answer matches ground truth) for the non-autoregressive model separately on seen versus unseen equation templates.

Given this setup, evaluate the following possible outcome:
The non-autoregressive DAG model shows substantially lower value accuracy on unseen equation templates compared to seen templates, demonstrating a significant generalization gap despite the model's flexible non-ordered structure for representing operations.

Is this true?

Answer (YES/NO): YES